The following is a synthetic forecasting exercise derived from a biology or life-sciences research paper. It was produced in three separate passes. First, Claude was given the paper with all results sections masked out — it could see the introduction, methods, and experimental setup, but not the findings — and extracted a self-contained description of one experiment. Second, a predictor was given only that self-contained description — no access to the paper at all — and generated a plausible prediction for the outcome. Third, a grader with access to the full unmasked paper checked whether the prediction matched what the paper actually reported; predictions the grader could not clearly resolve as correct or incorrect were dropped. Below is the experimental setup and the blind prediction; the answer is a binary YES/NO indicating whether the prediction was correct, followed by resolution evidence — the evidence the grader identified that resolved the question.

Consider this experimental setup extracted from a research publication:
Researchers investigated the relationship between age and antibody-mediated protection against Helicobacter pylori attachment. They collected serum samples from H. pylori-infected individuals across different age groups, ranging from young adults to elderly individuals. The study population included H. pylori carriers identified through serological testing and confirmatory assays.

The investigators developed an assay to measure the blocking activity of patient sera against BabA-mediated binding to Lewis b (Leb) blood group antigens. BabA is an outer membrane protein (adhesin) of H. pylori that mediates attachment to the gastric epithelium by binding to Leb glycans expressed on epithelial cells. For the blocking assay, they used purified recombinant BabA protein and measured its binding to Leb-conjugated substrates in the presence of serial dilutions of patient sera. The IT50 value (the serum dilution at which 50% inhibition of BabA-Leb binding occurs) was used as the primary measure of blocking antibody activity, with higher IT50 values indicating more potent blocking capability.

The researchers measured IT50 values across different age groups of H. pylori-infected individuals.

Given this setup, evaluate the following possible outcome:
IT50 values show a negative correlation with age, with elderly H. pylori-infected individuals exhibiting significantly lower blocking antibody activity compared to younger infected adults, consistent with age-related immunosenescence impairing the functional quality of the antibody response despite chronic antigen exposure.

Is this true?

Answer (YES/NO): NO